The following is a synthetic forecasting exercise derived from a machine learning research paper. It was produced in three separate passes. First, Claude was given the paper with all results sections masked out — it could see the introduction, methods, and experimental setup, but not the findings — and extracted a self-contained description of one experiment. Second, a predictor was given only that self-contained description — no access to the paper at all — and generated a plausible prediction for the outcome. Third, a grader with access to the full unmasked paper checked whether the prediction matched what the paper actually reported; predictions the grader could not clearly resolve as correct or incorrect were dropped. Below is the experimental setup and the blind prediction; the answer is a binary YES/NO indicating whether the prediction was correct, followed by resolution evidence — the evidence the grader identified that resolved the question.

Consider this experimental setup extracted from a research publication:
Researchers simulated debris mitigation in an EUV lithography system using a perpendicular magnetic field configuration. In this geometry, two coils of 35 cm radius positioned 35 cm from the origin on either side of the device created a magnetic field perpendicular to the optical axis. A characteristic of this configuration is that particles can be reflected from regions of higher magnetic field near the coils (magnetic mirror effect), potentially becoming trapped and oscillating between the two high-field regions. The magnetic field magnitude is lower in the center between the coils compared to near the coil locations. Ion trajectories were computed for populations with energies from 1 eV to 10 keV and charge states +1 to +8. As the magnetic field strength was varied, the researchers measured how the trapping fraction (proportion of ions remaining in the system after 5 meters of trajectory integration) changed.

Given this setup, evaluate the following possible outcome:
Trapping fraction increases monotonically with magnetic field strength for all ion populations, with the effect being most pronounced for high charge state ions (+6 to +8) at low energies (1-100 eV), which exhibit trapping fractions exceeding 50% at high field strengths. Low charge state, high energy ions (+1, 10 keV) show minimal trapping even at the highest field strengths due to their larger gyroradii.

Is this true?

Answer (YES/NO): NO